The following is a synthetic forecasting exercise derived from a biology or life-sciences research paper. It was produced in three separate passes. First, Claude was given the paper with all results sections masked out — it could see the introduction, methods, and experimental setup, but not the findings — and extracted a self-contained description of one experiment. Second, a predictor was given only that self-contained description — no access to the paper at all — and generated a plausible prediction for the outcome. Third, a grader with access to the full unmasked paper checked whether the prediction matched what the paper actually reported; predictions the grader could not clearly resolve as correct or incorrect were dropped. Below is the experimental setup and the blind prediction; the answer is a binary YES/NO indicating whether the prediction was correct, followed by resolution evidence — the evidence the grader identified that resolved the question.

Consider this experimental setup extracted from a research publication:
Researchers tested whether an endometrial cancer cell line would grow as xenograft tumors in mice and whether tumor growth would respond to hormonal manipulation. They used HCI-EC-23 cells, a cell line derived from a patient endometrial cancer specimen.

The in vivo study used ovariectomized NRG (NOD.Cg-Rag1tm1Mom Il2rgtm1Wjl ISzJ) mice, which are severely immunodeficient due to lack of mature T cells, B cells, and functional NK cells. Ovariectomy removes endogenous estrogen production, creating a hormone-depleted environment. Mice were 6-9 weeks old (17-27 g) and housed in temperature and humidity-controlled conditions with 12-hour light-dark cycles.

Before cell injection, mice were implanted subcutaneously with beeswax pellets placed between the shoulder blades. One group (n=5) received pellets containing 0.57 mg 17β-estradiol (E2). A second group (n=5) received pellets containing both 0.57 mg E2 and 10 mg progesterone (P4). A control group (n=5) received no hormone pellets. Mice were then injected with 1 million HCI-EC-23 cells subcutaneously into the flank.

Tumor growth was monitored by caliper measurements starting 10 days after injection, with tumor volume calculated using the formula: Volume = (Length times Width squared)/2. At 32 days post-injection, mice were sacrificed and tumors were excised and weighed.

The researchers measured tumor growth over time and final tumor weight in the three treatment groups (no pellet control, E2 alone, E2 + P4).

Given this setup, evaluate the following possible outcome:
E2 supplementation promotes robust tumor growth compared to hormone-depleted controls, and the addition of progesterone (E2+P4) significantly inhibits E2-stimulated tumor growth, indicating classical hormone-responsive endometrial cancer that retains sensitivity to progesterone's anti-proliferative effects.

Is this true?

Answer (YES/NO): YES